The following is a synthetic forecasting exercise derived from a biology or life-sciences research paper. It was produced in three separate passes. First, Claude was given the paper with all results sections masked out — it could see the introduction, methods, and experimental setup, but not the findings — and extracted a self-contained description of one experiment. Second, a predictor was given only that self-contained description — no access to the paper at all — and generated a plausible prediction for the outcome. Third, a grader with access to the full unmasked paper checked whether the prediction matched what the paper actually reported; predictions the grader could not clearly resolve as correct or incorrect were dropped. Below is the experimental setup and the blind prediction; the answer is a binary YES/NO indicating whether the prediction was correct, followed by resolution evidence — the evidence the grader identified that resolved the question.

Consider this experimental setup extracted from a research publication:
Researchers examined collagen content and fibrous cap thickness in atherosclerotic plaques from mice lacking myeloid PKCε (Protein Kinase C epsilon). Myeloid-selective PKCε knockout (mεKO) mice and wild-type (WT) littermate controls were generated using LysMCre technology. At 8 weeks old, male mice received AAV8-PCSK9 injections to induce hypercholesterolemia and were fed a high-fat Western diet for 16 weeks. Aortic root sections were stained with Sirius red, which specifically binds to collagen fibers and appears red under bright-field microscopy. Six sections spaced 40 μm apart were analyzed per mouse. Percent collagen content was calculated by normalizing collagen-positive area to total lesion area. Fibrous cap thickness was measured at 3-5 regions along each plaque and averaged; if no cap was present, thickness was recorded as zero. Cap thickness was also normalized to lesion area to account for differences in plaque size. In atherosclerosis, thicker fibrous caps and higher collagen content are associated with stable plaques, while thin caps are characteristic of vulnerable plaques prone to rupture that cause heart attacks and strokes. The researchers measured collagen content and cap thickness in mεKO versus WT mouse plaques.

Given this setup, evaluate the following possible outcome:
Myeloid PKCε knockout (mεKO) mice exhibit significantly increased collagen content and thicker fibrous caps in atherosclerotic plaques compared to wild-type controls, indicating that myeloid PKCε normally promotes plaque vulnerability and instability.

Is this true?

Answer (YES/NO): NO